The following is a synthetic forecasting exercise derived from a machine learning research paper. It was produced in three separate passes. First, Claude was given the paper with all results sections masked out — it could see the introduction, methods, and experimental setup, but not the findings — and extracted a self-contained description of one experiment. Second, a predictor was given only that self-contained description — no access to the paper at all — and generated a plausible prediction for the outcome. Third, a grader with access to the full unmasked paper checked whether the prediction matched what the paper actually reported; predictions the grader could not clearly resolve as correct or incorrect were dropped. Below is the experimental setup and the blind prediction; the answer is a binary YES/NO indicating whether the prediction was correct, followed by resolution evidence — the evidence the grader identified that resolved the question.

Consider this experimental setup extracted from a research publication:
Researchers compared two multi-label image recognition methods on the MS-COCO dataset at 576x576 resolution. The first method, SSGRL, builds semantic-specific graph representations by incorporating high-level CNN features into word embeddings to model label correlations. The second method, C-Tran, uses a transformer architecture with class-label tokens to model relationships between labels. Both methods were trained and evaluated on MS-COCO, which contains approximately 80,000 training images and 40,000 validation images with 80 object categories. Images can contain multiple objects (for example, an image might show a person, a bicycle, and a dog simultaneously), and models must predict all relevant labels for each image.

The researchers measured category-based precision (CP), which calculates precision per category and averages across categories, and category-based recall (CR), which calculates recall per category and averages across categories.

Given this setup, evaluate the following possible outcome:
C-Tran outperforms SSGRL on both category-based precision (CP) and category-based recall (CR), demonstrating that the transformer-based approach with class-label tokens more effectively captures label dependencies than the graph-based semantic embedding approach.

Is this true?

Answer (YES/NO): NO